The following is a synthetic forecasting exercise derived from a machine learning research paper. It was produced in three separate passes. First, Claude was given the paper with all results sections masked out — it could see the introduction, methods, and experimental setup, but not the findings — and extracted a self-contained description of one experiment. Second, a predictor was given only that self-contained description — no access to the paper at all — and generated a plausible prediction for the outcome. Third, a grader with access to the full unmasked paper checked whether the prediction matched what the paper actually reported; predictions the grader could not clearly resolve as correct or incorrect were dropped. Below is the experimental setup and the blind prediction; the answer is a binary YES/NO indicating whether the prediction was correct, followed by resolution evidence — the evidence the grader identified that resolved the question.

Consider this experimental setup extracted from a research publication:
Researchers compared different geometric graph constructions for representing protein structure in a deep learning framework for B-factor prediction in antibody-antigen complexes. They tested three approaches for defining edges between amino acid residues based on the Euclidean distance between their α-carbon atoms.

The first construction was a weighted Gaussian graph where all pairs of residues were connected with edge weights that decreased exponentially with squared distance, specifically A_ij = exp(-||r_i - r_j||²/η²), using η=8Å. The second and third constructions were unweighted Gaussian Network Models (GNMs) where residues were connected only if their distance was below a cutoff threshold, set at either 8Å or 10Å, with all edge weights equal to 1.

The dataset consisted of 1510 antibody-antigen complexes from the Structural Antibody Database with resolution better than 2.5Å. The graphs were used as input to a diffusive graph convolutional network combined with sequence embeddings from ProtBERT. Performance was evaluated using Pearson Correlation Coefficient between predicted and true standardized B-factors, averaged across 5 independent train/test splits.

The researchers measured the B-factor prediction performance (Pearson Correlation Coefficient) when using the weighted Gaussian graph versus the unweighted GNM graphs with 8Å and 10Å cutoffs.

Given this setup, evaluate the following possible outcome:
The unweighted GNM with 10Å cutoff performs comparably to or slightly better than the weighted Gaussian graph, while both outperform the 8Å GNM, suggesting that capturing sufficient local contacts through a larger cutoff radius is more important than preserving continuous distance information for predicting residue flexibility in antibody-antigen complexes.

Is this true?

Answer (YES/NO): NO